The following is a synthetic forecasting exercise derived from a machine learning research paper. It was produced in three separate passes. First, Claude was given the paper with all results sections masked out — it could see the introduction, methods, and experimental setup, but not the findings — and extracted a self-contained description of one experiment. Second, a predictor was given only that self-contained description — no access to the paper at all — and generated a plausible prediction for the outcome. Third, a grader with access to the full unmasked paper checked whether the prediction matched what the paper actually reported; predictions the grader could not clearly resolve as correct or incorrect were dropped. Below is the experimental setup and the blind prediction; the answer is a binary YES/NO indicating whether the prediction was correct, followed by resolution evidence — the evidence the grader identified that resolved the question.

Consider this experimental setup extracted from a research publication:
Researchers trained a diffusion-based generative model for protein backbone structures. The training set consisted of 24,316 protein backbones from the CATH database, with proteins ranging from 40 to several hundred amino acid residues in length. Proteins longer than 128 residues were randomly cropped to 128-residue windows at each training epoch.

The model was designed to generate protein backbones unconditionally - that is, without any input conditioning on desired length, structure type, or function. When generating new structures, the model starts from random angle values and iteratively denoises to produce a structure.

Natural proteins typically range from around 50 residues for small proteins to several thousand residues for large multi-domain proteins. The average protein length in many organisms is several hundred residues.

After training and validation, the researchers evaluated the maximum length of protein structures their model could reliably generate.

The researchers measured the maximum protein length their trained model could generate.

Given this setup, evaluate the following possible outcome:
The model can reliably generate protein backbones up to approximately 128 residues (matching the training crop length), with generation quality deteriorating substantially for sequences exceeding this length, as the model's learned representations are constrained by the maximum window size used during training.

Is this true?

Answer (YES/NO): YES